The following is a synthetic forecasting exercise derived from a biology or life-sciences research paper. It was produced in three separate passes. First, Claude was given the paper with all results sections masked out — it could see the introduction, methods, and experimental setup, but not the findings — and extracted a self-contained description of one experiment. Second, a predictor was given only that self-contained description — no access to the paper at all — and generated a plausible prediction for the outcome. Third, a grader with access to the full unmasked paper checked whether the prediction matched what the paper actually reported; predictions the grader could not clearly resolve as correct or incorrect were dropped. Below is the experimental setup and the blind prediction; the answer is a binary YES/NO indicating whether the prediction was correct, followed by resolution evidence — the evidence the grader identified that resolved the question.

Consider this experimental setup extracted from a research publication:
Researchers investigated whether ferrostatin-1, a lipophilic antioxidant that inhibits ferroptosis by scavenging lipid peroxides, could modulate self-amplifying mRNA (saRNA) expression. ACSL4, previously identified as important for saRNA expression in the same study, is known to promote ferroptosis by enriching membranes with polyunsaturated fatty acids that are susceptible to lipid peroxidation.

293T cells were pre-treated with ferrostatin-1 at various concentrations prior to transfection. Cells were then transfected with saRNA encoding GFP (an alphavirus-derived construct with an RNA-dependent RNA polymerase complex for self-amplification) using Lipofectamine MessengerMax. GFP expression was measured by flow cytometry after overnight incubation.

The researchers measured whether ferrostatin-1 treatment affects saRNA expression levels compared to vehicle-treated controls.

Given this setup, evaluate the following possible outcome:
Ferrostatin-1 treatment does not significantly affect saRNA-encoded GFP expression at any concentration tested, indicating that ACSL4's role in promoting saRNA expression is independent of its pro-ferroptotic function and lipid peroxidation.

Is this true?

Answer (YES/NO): NO